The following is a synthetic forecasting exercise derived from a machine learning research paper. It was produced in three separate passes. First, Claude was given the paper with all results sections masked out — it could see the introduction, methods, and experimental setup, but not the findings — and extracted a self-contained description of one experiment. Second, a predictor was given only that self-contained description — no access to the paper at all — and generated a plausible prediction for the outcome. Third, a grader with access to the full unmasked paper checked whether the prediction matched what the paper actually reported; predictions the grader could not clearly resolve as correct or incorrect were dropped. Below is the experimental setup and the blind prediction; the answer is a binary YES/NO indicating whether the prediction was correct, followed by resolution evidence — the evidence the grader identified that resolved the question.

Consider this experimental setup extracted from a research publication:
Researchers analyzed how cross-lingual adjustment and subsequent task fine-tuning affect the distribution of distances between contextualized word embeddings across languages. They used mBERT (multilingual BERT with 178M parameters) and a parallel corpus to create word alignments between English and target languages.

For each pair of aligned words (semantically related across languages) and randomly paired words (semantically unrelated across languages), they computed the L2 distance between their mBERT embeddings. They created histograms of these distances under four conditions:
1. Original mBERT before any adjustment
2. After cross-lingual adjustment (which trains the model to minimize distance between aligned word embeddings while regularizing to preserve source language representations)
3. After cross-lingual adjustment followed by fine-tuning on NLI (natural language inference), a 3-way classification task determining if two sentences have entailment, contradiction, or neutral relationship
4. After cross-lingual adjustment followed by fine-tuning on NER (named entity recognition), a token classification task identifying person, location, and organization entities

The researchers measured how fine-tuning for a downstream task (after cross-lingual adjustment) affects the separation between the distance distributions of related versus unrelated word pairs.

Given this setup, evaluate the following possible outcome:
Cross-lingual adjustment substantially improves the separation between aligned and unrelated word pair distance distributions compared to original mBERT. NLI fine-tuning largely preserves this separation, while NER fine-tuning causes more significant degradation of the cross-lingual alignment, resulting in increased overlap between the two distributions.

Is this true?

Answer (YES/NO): NO